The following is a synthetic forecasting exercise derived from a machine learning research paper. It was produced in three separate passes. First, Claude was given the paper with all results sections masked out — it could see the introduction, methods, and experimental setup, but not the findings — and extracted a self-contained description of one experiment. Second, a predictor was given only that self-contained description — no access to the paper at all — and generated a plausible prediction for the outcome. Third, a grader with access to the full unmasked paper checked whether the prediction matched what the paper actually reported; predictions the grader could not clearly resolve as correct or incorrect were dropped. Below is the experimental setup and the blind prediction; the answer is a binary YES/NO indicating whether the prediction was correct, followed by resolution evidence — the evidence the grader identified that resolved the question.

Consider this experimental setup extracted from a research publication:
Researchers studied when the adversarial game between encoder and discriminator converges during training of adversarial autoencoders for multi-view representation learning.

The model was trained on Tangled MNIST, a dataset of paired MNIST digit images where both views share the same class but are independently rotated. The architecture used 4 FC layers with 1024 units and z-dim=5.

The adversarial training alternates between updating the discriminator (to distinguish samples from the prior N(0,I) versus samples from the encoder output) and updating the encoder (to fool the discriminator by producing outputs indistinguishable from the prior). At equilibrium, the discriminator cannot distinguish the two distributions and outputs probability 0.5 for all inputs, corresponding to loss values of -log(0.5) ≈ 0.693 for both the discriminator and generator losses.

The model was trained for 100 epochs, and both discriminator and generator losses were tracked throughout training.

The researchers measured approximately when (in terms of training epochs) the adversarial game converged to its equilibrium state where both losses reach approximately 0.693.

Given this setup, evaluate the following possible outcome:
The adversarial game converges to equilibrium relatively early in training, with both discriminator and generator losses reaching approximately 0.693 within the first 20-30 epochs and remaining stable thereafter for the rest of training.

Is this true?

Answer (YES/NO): YES